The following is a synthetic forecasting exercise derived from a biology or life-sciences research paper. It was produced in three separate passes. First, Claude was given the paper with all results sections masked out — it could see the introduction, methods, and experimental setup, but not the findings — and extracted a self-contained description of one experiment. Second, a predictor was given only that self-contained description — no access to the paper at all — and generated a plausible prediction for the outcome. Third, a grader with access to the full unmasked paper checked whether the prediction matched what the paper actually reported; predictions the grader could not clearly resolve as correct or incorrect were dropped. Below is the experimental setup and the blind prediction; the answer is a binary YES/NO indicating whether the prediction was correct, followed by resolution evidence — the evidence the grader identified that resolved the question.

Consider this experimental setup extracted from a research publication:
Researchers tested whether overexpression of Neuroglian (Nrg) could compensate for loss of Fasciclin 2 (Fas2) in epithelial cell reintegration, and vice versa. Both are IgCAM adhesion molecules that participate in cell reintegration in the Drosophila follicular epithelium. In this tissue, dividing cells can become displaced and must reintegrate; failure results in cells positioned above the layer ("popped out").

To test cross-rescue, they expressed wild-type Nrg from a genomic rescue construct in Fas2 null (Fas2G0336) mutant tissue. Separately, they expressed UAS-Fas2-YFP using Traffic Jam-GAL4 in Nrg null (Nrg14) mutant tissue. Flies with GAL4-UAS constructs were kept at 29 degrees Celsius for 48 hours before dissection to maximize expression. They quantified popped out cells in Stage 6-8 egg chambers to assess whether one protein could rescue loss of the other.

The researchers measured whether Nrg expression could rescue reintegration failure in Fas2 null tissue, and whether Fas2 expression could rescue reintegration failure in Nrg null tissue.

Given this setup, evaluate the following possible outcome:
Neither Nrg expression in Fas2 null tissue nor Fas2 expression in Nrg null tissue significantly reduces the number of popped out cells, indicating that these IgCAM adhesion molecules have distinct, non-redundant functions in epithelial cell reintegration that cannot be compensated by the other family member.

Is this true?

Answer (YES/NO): NO